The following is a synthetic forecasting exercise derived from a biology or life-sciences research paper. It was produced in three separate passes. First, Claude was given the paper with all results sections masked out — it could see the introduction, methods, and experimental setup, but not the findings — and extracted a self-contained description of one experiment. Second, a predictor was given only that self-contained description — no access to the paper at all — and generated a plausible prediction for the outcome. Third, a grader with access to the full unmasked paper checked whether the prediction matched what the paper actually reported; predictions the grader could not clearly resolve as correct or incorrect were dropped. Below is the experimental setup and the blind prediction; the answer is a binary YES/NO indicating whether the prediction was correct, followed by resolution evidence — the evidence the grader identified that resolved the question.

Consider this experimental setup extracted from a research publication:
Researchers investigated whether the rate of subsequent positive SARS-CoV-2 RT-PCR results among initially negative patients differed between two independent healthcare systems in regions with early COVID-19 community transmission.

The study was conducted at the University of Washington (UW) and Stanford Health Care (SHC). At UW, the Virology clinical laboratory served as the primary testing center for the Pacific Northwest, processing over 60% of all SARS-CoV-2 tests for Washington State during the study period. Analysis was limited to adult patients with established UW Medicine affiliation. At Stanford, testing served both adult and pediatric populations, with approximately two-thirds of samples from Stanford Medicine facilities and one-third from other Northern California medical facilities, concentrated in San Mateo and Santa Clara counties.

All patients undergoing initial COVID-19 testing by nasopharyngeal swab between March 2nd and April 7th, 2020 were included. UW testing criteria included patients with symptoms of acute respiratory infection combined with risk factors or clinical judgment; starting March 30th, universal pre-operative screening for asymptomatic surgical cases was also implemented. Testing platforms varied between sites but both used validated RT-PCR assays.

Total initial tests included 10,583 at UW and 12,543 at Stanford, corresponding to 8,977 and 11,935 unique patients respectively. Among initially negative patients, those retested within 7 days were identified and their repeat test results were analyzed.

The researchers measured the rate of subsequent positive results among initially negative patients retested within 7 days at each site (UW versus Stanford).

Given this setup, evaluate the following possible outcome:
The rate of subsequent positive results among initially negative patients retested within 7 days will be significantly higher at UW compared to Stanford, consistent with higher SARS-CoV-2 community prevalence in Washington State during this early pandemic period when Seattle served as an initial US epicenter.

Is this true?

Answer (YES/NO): NO